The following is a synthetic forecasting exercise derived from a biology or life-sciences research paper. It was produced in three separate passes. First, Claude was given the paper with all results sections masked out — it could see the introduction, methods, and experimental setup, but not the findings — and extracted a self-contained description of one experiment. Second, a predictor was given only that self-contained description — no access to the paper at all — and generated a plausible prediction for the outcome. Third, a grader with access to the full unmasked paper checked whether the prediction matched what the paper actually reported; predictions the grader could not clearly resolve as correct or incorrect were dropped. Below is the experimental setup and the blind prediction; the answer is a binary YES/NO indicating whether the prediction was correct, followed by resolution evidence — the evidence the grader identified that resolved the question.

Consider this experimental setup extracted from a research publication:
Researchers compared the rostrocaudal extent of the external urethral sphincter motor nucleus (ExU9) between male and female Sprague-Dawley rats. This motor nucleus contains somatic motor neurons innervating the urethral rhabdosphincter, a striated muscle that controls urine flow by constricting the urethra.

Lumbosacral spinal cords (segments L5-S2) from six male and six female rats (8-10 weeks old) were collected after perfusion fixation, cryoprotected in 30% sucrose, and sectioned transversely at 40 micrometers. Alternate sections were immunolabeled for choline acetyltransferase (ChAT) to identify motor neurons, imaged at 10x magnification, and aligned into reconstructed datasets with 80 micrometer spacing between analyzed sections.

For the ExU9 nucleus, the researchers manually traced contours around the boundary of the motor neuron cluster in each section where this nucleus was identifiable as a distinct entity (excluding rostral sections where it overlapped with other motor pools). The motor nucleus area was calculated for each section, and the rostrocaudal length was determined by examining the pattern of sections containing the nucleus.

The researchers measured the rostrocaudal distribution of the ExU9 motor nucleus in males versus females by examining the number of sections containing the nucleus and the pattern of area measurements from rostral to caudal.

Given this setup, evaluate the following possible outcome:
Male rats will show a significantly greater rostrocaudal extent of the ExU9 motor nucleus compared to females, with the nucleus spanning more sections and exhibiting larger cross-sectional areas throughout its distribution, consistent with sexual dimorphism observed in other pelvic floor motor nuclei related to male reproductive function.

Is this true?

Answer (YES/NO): YES